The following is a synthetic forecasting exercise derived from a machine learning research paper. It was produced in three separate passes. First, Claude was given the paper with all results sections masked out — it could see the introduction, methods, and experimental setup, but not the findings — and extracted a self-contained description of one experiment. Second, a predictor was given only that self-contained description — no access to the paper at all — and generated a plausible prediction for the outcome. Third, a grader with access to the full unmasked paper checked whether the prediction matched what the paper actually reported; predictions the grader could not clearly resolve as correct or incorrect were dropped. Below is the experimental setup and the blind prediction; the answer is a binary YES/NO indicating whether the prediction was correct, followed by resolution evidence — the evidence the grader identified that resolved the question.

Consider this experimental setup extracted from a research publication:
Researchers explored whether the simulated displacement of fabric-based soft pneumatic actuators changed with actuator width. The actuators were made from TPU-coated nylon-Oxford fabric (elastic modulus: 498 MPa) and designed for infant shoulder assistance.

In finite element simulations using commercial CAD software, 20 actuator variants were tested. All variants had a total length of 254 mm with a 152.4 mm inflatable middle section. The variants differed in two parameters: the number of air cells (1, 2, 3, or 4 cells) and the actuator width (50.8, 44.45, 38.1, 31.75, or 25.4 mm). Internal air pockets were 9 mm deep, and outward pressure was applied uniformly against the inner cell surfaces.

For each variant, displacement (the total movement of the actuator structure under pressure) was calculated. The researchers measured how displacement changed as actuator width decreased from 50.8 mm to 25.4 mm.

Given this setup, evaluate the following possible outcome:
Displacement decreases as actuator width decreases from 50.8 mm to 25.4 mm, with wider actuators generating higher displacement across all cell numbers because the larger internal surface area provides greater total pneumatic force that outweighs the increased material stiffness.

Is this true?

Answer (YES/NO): YES